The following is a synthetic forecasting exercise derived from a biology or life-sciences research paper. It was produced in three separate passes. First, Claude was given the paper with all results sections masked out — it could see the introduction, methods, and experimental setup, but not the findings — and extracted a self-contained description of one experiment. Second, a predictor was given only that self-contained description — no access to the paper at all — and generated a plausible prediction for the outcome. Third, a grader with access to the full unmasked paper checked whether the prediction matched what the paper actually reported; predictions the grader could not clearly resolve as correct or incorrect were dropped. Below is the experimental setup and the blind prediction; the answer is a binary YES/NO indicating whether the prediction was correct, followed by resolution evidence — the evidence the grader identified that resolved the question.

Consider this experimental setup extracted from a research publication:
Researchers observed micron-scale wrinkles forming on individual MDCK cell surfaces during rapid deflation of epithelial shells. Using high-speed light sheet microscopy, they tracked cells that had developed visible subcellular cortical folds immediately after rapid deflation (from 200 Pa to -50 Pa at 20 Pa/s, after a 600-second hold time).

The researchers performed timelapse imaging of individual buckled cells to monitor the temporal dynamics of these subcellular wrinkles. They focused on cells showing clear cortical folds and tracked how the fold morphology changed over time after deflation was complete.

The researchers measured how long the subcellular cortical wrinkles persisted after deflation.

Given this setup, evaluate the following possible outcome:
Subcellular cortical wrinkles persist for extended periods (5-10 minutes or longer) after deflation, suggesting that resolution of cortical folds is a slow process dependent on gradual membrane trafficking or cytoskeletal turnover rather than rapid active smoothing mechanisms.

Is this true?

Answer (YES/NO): NO